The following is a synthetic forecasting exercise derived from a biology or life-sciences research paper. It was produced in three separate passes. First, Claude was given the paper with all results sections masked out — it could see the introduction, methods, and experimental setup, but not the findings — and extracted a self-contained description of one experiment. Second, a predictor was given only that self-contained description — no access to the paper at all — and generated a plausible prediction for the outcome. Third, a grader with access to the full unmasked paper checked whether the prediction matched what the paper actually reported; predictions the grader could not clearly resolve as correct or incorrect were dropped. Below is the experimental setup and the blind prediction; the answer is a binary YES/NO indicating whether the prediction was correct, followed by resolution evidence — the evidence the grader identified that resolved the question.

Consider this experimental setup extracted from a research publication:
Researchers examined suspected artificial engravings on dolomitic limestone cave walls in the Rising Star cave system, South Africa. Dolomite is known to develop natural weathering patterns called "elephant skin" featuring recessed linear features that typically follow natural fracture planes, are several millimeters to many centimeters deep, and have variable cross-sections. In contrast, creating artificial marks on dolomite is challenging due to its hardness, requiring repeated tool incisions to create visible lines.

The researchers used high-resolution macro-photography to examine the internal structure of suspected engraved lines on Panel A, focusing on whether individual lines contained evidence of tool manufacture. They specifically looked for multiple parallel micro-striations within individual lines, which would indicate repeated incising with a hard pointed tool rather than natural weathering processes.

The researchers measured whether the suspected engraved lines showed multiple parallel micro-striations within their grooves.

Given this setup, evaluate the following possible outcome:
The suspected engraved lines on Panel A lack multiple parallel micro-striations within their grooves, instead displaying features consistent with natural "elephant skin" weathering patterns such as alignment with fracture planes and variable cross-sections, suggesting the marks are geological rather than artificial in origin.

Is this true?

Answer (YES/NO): NO